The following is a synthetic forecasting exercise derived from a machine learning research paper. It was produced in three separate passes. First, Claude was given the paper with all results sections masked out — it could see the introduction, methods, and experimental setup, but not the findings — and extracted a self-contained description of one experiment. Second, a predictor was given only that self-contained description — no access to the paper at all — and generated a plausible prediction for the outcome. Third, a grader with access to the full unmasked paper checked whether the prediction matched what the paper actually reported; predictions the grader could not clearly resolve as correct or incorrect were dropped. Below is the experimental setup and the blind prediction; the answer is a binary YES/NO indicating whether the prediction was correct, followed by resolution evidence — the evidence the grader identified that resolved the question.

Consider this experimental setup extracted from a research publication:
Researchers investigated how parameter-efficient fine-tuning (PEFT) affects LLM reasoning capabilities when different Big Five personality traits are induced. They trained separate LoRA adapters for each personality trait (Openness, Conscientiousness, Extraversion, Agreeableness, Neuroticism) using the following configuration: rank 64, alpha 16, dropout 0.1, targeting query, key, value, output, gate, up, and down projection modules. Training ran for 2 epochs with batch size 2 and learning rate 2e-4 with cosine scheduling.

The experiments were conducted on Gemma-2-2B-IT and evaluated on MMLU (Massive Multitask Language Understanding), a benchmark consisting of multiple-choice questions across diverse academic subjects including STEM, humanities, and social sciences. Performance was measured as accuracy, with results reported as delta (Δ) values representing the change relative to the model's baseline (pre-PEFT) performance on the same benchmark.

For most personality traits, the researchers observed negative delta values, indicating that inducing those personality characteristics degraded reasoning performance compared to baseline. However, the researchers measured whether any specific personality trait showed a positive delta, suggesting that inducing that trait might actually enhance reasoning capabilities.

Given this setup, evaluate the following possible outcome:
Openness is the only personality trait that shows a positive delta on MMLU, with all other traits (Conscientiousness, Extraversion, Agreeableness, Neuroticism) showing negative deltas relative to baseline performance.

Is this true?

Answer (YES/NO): NO